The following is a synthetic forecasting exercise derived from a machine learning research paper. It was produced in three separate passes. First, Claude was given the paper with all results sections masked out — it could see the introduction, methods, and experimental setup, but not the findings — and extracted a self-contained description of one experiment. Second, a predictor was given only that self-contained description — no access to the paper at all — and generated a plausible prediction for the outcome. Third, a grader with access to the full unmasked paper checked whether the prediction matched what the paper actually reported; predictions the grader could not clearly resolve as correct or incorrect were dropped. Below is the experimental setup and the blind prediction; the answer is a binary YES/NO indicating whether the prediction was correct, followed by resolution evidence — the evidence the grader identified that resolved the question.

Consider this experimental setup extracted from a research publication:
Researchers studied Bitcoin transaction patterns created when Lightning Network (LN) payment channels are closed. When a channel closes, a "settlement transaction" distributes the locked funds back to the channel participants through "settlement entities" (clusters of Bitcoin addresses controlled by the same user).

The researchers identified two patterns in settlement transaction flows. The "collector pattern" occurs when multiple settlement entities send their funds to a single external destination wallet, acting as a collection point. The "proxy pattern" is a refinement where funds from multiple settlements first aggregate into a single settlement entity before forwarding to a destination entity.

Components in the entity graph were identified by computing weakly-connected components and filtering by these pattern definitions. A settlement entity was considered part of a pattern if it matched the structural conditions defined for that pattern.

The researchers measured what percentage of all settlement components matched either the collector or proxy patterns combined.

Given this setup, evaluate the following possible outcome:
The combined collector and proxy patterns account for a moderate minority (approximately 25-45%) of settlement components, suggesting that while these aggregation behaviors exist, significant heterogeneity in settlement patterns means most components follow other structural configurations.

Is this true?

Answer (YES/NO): NO